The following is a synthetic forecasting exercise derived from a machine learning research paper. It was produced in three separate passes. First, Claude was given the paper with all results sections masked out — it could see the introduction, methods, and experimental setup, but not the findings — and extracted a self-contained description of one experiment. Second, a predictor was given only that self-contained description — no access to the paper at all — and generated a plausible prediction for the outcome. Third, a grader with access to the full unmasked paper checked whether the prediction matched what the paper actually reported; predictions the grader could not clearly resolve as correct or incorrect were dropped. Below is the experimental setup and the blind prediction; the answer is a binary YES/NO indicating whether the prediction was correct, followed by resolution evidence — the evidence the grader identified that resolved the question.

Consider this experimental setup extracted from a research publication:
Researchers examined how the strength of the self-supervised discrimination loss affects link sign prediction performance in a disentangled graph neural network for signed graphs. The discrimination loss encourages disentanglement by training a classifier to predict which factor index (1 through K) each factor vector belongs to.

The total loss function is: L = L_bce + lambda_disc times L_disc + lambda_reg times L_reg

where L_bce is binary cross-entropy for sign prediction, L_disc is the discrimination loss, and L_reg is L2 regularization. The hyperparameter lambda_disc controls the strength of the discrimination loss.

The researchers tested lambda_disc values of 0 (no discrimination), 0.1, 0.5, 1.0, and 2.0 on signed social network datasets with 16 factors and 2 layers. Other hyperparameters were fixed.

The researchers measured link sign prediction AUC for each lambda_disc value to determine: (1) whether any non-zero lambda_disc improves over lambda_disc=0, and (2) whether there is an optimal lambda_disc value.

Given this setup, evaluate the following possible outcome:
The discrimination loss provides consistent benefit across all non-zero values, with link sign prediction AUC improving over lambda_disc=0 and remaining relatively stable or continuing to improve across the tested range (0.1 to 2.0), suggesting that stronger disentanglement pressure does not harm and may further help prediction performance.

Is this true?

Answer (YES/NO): NO